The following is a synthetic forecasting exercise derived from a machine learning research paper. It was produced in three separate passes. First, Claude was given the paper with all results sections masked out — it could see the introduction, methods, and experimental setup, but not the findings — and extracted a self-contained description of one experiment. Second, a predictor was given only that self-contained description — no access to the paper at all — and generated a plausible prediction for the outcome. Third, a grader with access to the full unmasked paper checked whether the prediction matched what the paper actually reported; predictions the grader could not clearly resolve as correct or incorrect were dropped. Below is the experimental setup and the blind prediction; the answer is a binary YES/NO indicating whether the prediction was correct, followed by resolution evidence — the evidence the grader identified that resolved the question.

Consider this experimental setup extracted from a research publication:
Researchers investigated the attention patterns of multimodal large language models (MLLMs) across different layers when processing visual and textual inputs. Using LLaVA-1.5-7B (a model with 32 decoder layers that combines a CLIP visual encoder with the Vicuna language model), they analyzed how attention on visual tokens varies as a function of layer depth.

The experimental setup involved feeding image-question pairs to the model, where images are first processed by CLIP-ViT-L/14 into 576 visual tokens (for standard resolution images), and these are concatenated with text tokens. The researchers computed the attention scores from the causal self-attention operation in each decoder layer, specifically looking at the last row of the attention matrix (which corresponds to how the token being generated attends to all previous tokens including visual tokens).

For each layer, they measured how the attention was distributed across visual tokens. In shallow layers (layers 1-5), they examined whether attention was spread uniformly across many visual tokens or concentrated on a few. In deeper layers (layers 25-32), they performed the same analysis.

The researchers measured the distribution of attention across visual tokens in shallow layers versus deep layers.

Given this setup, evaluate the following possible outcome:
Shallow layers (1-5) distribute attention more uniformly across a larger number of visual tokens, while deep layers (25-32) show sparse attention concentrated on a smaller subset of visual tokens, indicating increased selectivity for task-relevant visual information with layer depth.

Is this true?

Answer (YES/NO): YES